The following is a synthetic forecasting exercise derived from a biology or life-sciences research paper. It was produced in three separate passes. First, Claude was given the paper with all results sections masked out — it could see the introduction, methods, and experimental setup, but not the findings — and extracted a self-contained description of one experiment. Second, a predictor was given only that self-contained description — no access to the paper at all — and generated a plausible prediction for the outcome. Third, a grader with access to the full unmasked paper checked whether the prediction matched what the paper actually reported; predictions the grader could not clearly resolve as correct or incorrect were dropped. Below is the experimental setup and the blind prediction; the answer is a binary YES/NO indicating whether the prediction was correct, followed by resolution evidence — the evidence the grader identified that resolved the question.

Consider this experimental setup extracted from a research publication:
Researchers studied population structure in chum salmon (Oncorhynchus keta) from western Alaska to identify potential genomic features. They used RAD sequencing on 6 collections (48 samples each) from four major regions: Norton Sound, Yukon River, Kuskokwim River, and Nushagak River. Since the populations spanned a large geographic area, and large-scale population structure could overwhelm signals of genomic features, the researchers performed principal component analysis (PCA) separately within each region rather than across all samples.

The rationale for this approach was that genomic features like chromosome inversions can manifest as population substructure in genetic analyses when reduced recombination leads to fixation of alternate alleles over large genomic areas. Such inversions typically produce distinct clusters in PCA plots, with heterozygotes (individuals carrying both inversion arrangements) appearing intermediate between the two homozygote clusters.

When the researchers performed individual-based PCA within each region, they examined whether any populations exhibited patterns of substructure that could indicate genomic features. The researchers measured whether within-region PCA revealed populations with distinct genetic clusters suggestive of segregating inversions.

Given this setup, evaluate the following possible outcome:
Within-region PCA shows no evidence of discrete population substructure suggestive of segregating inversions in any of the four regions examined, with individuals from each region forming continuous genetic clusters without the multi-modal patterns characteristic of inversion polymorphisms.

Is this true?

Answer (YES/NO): NO